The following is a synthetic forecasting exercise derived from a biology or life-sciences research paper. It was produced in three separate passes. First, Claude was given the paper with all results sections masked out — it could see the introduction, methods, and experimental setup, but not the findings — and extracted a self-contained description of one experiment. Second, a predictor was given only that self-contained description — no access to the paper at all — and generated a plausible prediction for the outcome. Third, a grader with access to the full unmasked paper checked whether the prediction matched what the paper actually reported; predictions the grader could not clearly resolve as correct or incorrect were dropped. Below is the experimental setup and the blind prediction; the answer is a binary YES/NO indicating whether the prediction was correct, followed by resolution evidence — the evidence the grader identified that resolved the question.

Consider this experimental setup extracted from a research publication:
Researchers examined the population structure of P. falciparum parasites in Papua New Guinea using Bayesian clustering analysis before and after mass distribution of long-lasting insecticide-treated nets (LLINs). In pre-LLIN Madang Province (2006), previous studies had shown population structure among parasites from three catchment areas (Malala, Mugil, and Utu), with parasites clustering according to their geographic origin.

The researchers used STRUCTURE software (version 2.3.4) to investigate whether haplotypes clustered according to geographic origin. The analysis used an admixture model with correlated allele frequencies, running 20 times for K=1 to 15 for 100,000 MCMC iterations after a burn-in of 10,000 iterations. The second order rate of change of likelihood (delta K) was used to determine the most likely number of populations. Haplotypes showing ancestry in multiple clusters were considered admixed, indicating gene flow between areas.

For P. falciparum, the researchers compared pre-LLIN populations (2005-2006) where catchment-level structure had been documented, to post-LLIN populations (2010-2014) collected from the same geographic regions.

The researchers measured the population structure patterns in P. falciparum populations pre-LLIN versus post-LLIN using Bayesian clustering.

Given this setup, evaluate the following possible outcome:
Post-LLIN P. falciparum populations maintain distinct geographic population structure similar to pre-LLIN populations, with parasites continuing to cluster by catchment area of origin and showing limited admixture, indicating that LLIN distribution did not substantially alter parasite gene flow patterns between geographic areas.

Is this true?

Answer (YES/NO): NO